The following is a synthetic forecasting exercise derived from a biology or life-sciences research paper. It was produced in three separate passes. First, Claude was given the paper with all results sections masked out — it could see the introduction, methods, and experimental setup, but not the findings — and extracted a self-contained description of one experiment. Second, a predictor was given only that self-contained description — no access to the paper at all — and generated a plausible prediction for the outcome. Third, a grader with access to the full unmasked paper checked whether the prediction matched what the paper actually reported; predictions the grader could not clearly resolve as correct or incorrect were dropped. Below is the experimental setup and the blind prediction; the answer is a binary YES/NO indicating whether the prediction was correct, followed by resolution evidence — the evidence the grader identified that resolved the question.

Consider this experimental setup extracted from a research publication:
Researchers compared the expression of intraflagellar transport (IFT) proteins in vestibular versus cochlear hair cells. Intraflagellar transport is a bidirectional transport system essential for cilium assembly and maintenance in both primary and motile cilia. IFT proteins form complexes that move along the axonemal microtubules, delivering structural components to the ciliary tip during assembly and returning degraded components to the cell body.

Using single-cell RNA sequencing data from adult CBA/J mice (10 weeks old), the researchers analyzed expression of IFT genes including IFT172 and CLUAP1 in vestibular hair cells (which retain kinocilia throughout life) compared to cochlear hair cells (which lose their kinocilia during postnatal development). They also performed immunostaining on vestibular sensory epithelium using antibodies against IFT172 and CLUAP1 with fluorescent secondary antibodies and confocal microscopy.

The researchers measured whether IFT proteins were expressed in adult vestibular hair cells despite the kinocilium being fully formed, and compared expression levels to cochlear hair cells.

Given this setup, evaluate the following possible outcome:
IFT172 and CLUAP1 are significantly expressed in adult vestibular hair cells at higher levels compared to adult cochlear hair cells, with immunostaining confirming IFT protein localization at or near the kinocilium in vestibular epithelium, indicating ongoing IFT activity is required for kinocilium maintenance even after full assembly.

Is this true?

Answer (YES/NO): YES